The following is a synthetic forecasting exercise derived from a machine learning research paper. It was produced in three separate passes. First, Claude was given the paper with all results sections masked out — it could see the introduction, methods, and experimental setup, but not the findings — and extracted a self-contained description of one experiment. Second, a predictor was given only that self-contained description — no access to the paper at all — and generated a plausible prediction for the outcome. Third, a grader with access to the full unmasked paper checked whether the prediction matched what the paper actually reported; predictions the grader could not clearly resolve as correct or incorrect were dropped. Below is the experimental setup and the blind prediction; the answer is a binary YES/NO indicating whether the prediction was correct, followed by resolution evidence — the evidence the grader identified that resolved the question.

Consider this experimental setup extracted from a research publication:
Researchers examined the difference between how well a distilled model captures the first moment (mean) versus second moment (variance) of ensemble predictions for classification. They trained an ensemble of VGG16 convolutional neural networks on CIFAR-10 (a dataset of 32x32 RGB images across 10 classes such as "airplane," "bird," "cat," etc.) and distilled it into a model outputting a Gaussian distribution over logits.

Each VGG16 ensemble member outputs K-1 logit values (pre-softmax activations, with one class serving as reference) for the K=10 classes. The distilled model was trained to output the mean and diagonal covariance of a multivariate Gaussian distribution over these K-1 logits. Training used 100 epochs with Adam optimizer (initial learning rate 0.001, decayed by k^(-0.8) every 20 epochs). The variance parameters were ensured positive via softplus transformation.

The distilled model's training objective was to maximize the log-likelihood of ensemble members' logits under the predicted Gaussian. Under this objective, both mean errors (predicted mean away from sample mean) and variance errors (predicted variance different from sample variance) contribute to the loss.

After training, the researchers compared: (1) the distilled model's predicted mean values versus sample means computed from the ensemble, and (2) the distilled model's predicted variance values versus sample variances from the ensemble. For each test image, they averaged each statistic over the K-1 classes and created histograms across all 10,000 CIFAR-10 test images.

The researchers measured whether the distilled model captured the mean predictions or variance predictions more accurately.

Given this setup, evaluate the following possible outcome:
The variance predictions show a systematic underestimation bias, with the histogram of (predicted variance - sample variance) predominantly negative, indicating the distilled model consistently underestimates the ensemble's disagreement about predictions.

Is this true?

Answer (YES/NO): NO